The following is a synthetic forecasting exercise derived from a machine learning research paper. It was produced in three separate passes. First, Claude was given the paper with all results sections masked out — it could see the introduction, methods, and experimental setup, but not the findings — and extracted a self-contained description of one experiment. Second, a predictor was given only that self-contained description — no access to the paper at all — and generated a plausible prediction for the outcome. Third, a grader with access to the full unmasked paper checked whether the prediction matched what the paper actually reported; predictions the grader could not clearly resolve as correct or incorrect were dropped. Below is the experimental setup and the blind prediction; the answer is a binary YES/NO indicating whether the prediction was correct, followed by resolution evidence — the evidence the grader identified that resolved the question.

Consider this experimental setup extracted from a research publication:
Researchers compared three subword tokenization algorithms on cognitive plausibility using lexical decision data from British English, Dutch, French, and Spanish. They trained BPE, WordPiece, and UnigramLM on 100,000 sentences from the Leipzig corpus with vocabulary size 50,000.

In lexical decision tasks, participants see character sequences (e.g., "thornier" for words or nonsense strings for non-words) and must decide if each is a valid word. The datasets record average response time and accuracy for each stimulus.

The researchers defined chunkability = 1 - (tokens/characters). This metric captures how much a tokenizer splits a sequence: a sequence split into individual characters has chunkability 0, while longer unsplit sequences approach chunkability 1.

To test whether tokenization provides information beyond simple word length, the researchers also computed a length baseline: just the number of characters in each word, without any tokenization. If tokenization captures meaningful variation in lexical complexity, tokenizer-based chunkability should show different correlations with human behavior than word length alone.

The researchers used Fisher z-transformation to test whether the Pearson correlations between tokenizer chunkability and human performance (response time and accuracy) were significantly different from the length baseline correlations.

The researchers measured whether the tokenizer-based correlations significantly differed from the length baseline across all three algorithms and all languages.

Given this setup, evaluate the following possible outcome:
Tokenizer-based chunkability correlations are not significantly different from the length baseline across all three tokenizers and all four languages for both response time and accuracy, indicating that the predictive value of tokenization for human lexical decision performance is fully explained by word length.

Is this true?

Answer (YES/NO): NO